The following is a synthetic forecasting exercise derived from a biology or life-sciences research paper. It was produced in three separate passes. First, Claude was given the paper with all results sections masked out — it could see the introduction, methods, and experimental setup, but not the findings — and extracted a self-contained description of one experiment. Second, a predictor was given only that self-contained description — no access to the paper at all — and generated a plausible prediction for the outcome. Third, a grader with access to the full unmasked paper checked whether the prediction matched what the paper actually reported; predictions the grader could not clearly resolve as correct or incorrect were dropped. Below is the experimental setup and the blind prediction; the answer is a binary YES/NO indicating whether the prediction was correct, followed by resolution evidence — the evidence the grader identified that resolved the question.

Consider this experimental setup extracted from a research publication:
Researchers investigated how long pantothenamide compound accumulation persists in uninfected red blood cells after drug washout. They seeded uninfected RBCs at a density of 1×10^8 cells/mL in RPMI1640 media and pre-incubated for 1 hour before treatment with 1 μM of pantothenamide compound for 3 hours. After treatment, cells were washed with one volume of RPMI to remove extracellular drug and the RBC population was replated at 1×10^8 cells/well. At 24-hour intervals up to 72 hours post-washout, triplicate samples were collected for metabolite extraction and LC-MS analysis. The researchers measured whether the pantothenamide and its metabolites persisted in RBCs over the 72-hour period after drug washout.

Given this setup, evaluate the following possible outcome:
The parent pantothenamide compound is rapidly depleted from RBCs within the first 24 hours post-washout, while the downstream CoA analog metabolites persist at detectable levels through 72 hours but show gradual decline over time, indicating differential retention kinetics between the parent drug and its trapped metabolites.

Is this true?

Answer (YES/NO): NO